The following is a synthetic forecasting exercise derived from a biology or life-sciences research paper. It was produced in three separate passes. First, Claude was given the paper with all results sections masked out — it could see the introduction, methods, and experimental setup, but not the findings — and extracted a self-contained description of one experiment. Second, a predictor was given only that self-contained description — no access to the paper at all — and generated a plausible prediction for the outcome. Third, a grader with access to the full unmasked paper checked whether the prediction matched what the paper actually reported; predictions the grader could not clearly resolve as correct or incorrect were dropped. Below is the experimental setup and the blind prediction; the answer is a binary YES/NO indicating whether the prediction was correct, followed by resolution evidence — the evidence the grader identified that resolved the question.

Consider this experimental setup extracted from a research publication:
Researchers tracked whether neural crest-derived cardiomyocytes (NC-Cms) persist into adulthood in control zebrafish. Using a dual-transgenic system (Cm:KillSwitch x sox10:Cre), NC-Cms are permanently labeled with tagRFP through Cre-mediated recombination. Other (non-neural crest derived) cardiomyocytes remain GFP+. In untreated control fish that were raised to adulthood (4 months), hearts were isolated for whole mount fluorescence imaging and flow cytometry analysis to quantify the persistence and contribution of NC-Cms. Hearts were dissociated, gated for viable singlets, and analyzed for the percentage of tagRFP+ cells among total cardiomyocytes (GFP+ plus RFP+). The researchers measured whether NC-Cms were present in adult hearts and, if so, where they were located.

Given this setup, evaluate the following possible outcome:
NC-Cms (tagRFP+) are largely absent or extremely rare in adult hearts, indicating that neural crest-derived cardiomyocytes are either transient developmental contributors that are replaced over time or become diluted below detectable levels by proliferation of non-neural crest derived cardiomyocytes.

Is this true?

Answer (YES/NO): NO